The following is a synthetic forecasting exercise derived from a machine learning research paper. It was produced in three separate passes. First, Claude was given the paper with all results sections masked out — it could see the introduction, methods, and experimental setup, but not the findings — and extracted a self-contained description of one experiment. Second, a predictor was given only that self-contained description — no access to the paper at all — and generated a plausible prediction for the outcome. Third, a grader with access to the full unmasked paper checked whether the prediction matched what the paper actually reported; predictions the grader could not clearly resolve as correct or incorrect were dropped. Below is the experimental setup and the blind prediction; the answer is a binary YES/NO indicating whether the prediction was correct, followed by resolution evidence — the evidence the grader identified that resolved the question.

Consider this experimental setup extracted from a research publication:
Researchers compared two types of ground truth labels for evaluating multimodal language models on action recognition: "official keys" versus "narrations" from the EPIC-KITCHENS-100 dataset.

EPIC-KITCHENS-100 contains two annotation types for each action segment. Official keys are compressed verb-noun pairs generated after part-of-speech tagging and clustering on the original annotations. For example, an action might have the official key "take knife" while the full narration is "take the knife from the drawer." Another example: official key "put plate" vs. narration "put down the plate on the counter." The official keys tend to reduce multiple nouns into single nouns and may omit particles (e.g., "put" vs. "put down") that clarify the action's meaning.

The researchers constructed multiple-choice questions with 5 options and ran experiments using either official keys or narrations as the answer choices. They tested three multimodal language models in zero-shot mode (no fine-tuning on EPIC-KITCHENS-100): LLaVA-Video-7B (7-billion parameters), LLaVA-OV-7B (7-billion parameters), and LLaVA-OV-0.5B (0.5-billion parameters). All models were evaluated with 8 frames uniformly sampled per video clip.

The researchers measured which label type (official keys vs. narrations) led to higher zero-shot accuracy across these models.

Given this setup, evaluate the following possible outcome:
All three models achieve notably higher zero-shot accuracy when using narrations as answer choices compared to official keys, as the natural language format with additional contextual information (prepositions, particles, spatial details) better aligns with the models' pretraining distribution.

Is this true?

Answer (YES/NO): YES